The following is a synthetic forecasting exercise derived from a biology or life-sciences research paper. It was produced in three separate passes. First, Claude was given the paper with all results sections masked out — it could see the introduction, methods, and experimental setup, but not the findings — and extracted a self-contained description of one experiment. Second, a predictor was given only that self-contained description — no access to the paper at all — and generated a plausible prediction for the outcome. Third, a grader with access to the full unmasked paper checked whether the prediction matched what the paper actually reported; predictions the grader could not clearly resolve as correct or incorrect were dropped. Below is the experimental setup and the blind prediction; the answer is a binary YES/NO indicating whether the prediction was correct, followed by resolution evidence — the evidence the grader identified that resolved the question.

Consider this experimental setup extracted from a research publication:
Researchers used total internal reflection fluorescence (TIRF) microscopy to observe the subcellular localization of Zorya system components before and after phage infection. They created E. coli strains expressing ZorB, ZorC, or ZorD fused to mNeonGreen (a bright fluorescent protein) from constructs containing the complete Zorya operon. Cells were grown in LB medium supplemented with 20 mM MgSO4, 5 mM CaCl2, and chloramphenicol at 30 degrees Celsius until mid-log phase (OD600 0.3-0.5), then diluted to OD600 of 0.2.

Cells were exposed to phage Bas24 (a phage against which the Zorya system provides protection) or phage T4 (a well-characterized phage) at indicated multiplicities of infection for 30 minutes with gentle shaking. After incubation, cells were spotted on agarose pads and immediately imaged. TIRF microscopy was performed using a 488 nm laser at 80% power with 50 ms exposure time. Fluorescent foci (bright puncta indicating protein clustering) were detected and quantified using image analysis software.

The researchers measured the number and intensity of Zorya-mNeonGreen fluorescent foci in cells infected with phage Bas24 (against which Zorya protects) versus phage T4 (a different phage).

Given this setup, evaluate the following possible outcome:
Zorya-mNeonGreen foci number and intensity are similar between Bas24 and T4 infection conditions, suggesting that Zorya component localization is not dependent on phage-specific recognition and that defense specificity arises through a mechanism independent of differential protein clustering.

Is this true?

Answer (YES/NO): YES